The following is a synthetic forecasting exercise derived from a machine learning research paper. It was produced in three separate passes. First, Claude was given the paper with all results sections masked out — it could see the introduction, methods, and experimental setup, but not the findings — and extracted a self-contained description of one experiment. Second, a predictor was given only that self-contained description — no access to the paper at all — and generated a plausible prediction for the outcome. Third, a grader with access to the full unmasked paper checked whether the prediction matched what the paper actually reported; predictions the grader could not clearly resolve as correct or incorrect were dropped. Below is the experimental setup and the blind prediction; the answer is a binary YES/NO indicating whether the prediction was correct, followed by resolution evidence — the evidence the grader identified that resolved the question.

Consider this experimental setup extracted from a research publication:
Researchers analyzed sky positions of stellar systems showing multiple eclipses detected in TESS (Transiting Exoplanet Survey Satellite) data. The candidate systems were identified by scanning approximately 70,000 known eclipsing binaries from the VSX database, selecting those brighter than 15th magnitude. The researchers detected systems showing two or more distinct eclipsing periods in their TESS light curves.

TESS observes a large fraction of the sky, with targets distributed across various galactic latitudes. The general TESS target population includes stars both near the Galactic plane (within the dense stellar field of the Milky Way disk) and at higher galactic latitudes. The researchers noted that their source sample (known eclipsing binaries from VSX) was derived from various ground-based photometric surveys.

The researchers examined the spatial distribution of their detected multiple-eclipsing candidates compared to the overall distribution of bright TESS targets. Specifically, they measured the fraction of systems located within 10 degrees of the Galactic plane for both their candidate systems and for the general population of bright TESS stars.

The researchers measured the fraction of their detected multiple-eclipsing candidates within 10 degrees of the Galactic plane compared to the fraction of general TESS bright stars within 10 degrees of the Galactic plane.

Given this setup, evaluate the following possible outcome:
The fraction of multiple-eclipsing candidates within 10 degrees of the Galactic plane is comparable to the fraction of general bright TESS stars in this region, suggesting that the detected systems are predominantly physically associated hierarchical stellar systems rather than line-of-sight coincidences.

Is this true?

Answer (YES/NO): NO